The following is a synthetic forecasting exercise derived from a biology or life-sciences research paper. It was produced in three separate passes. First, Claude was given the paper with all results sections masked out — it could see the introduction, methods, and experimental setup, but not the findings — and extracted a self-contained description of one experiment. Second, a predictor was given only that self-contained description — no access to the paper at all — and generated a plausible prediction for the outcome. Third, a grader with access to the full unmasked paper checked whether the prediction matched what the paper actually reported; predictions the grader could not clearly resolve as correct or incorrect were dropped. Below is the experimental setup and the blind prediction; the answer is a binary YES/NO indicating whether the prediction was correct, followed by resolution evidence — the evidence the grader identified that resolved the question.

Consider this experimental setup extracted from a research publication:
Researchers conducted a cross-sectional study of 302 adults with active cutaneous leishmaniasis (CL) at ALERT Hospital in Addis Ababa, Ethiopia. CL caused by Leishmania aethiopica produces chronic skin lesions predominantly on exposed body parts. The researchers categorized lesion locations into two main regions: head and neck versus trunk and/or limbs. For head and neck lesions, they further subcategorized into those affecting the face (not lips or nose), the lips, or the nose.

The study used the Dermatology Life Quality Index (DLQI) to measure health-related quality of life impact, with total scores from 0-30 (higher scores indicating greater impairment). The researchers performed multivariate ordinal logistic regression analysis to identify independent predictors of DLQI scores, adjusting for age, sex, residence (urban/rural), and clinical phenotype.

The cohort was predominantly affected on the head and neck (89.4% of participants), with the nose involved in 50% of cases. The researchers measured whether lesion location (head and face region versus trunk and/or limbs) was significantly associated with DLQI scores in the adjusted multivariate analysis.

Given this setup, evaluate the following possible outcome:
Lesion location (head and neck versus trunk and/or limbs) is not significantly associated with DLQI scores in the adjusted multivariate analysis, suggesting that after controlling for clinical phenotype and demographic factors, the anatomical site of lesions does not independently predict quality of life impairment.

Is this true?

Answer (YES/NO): NO